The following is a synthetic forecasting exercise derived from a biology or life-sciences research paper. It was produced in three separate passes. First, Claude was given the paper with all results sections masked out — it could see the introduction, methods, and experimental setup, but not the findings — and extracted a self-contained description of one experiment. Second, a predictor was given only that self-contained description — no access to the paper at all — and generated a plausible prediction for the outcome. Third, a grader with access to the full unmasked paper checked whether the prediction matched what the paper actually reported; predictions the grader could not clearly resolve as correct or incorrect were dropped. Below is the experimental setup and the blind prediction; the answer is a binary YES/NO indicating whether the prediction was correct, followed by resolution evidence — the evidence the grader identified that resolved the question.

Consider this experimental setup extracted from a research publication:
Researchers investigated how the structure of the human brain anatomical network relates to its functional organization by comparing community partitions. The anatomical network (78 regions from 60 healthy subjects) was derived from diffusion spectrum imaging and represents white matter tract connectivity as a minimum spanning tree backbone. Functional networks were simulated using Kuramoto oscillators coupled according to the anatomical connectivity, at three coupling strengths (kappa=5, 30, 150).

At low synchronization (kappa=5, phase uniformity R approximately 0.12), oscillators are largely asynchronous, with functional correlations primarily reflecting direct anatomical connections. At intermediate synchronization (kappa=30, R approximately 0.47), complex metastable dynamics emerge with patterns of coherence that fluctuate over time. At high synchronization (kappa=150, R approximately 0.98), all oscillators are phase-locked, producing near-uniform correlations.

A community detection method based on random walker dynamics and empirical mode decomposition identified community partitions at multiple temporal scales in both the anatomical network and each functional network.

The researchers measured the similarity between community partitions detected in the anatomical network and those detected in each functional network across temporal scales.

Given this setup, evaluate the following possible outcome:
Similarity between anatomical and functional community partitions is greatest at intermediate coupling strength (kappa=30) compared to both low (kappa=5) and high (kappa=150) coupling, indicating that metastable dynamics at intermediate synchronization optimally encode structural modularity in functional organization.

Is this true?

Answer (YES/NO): YES